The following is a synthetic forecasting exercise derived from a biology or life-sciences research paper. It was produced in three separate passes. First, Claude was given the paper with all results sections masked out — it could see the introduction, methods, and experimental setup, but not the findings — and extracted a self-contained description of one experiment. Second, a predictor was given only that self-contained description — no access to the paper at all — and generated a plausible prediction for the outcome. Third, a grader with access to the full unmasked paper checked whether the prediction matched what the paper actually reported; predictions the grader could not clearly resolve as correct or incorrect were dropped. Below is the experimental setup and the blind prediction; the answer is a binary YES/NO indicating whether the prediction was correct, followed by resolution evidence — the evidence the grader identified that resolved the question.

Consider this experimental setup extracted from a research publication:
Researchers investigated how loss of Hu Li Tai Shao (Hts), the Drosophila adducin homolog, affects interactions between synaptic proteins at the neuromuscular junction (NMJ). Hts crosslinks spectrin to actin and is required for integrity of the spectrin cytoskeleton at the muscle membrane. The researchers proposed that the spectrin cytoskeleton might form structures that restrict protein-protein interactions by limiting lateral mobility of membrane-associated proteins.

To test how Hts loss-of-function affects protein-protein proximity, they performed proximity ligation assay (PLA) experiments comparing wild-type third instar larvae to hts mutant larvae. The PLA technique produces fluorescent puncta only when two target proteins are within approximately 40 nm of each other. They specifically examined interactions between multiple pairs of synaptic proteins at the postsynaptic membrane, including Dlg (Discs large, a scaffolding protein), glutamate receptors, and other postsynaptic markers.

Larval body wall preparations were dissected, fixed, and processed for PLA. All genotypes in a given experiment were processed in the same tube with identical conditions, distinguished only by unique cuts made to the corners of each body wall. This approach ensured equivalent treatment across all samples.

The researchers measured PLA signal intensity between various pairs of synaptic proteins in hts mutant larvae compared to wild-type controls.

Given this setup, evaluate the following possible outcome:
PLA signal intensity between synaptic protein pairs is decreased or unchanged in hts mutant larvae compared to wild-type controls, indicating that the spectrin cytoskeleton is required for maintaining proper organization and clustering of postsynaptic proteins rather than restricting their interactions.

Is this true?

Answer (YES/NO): NO